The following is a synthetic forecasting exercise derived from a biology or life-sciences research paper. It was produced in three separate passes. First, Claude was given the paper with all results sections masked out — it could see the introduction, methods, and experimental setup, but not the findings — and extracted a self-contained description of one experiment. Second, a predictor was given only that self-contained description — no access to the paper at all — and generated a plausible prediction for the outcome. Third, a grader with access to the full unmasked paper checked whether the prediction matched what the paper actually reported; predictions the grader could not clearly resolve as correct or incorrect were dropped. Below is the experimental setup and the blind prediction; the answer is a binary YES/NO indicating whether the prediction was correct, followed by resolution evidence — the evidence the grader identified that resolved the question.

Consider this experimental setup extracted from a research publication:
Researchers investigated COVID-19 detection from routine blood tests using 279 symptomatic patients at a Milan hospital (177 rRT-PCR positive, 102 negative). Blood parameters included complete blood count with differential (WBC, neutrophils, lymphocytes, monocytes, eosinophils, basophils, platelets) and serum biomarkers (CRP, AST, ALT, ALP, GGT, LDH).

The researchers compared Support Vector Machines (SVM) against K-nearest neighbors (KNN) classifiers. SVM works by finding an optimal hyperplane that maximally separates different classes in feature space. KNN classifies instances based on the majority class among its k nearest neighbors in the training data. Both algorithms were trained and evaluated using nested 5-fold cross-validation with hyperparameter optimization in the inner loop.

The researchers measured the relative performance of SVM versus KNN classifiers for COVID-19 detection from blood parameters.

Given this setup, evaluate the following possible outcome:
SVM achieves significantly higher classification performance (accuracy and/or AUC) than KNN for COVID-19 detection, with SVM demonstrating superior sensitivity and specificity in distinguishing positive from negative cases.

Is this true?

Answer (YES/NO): NO